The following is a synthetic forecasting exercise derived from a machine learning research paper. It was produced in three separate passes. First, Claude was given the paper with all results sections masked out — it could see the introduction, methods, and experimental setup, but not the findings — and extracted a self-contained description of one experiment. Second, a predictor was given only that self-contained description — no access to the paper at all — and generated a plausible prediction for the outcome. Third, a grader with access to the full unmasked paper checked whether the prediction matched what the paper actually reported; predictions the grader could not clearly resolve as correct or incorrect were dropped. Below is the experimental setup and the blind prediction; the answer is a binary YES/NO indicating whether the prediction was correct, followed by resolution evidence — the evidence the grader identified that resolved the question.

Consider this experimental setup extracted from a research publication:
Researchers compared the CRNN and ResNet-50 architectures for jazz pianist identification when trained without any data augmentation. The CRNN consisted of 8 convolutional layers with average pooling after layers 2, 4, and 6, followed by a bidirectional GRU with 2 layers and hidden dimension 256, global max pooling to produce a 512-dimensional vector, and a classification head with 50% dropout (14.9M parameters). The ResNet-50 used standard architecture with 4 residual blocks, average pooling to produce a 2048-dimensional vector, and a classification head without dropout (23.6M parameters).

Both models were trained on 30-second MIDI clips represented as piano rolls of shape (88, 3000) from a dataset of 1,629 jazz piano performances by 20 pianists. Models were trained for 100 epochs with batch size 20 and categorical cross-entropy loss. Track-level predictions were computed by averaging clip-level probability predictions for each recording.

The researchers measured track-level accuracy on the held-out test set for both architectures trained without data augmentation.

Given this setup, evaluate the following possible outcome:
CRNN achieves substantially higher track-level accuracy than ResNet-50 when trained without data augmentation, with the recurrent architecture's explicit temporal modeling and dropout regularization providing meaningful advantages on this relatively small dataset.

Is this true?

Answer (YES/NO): NO